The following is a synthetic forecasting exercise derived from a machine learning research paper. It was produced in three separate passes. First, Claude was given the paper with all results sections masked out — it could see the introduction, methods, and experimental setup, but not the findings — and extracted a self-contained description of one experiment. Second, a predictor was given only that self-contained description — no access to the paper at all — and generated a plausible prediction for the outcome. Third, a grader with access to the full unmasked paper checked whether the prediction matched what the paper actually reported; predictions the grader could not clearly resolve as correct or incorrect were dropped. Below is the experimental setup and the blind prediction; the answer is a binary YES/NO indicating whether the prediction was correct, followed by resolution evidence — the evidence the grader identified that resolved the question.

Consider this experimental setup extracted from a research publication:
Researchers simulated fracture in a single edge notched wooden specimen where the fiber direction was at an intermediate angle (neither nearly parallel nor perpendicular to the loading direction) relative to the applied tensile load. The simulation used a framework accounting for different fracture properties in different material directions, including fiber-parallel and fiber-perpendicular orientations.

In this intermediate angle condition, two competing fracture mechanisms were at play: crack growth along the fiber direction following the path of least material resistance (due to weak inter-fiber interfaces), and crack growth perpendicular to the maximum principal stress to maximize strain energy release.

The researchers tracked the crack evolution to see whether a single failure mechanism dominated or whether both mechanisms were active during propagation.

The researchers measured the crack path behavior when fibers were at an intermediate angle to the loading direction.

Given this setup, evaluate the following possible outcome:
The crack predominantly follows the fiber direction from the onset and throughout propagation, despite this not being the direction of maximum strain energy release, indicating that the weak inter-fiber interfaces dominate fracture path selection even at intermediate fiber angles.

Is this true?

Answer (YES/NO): NO